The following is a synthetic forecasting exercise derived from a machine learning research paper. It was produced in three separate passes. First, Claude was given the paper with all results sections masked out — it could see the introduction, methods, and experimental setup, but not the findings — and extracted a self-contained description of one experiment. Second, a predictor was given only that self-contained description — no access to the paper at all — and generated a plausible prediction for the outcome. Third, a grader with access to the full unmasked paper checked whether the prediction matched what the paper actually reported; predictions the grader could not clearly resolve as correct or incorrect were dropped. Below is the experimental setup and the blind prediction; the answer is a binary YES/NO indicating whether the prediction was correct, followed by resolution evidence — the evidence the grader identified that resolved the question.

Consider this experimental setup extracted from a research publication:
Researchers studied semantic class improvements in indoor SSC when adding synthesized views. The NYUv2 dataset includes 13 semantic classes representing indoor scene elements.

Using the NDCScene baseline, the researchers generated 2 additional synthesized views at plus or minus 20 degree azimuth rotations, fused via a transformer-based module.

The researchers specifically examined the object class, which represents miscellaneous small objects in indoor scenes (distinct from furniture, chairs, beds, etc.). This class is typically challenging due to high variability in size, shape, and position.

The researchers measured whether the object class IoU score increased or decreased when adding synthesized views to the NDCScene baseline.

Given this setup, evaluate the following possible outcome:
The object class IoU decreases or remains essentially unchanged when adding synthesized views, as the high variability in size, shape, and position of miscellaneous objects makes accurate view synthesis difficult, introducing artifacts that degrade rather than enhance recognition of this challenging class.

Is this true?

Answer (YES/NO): NO